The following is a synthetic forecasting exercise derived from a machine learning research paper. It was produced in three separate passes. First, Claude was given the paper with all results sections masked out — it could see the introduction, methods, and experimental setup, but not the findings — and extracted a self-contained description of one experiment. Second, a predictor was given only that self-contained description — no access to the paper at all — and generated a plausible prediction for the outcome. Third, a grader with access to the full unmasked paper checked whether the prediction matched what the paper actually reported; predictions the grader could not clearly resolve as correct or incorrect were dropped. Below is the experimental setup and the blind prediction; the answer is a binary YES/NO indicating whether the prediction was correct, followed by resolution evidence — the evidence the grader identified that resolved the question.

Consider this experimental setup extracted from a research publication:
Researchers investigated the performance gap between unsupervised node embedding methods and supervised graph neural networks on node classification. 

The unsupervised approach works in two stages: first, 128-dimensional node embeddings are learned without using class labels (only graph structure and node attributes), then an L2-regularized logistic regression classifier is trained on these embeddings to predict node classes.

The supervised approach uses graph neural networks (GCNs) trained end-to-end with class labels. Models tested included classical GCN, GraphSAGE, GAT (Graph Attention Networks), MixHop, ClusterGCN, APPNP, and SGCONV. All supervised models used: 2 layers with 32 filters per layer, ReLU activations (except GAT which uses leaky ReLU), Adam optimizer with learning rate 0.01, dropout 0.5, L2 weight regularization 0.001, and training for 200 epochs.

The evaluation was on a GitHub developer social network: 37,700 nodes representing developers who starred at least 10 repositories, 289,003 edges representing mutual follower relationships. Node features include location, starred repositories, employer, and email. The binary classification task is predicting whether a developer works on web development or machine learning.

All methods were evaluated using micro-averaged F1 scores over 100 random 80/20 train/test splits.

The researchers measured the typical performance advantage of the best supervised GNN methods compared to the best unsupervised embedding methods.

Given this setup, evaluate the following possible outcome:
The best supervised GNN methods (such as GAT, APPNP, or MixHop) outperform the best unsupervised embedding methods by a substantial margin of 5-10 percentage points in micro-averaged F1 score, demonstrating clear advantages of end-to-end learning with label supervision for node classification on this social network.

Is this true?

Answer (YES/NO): NO